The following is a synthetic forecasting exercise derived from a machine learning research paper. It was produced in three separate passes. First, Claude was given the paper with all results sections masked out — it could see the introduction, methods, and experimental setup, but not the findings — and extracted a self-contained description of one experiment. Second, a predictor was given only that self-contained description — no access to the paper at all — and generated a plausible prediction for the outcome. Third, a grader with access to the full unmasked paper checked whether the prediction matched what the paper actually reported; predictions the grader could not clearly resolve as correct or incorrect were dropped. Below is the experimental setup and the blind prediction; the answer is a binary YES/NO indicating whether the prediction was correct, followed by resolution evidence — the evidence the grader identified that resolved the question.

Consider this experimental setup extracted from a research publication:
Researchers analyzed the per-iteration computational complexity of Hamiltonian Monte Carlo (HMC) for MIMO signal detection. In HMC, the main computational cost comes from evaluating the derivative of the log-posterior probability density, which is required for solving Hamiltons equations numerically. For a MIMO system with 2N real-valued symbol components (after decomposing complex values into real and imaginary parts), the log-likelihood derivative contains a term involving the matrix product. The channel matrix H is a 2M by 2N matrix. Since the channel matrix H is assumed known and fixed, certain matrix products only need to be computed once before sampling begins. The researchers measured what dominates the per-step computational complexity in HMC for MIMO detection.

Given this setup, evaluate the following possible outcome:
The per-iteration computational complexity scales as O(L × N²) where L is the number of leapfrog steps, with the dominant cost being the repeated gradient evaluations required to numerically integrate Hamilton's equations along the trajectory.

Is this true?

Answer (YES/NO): NO